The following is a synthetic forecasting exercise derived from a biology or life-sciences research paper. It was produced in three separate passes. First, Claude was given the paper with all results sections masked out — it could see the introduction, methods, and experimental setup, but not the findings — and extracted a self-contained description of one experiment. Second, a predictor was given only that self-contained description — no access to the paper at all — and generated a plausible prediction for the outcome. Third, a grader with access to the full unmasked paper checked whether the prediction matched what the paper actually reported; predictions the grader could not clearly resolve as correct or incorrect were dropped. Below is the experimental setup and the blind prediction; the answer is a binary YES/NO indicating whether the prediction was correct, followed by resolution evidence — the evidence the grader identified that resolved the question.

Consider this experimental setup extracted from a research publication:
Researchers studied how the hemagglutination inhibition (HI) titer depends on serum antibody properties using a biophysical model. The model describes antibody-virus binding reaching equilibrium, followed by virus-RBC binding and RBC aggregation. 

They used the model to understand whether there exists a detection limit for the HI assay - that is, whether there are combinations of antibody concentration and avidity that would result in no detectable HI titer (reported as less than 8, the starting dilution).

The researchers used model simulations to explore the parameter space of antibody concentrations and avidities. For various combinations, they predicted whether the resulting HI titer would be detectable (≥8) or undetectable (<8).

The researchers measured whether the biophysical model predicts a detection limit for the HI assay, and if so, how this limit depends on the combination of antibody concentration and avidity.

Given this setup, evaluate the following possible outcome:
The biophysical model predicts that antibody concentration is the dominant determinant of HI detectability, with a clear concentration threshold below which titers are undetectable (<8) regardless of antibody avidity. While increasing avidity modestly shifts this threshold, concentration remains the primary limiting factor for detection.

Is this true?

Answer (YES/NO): NO